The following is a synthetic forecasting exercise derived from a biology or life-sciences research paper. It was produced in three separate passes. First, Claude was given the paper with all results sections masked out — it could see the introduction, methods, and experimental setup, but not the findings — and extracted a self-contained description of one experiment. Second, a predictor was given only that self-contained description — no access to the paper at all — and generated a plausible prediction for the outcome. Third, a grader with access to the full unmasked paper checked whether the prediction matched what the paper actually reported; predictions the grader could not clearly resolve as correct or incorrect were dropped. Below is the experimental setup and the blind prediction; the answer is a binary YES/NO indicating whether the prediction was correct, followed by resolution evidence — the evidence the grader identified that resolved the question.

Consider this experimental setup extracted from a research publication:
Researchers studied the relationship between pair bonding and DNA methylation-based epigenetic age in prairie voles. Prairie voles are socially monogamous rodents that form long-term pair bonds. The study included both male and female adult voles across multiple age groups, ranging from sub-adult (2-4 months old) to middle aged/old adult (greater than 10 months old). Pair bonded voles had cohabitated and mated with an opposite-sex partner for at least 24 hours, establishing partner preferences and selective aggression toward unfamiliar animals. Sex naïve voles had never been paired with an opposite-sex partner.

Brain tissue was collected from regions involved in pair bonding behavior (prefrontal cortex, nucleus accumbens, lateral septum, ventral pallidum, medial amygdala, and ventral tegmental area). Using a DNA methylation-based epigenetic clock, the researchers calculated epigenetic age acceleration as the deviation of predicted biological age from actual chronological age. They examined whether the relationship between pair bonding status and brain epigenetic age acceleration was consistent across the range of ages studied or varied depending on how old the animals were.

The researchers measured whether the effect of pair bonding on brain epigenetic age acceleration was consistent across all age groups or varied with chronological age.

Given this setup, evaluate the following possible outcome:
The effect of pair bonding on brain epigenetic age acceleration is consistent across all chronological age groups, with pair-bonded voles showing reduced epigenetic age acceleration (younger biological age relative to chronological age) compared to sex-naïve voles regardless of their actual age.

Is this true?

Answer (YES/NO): NO